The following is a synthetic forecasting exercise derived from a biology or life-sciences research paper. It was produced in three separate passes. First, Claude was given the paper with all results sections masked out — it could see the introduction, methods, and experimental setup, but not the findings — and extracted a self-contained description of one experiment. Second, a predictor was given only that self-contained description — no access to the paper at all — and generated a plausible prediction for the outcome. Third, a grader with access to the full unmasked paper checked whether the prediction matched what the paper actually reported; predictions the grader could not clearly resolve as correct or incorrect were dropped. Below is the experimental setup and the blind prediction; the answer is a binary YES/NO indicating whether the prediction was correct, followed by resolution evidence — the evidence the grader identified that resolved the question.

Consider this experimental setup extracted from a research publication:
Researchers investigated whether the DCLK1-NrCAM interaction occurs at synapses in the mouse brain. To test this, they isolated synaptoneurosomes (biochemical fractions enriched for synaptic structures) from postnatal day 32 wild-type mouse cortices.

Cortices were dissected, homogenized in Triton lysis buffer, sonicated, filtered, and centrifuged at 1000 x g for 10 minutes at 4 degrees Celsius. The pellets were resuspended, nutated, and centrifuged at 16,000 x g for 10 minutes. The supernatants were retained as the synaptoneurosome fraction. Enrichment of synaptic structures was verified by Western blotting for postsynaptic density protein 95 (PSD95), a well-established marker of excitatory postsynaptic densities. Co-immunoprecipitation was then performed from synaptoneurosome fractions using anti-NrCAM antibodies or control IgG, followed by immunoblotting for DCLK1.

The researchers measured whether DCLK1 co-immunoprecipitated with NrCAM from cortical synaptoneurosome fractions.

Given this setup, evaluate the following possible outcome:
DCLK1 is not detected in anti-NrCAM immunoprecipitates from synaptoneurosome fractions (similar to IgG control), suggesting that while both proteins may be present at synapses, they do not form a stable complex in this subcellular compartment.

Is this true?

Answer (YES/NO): NO